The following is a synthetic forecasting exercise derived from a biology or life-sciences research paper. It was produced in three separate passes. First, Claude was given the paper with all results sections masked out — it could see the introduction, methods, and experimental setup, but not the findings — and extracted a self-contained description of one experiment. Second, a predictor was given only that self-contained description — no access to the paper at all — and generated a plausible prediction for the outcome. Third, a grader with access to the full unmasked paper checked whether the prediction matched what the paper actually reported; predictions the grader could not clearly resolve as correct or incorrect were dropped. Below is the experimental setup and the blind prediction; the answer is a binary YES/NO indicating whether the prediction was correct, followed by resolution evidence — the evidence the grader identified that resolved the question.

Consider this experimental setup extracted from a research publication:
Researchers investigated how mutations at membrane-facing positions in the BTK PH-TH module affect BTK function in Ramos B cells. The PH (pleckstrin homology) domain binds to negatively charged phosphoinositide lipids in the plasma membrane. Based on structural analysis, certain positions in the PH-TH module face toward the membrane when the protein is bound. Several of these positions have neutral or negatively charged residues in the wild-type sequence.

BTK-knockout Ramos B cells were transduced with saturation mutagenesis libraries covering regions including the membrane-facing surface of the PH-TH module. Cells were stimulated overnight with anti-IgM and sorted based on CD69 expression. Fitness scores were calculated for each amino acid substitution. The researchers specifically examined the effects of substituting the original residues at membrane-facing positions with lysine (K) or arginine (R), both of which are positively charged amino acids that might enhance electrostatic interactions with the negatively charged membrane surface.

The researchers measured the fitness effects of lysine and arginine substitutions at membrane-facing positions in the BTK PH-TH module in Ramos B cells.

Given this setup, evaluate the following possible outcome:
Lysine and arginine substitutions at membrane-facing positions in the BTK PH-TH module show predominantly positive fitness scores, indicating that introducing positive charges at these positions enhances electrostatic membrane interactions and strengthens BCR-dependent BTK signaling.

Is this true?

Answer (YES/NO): YES